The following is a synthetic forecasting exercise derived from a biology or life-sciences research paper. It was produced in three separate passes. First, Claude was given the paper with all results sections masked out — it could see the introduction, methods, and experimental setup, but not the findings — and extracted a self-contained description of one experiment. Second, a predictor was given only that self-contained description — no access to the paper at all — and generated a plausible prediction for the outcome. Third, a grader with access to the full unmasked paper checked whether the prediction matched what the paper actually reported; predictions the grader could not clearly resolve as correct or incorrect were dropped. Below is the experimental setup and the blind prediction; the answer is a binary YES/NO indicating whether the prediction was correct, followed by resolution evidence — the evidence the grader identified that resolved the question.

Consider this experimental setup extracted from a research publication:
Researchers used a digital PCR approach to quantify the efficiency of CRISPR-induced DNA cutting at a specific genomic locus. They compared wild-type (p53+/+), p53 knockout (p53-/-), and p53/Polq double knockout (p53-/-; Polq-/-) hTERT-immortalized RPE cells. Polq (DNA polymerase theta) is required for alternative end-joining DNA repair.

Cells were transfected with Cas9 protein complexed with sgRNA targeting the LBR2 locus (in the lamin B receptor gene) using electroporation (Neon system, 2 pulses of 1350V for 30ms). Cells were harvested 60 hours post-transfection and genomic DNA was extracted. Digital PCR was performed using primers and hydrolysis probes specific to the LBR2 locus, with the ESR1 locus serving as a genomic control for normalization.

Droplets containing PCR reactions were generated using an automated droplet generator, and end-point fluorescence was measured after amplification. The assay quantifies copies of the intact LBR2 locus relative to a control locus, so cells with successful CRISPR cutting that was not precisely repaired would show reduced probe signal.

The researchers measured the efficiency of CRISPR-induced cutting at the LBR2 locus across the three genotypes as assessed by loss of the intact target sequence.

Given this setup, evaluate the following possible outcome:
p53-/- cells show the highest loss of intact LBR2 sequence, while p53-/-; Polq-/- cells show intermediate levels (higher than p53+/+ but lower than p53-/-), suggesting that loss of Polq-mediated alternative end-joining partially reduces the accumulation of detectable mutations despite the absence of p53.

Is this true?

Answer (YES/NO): NO